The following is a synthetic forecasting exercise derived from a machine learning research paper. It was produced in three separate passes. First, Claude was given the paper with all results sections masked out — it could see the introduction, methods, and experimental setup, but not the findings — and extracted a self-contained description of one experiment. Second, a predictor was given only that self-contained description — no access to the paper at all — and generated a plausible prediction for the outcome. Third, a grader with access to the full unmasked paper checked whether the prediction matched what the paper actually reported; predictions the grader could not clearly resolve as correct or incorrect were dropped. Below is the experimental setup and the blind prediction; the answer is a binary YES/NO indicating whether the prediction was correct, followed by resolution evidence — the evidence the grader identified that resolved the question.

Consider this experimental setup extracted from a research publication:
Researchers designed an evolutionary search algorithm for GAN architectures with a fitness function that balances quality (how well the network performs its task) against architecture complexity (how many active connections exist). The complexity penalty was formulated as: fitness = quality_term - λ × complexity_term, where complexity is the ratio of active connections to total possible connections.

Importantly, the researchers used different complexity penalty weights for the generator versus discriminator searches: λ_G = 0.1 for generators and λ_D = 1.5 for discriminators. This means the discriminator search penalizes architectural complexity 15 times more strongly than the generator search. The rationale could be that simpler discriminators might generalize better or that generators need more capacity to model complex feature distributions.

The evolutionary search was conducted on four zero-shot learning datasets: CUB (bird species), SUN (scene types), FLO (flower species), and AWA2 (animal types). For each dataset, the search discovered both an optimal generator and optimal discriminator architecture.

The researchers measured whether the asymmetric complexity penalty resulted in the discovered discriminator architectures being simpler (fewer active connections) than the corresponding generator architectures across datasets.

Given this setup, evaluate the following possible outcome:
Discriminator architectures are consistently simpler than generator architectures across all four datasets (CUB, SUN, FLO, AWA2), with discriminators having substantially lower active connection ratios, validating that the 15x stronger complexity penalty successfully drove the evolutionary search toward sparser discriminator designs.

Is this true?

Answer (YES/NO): NO